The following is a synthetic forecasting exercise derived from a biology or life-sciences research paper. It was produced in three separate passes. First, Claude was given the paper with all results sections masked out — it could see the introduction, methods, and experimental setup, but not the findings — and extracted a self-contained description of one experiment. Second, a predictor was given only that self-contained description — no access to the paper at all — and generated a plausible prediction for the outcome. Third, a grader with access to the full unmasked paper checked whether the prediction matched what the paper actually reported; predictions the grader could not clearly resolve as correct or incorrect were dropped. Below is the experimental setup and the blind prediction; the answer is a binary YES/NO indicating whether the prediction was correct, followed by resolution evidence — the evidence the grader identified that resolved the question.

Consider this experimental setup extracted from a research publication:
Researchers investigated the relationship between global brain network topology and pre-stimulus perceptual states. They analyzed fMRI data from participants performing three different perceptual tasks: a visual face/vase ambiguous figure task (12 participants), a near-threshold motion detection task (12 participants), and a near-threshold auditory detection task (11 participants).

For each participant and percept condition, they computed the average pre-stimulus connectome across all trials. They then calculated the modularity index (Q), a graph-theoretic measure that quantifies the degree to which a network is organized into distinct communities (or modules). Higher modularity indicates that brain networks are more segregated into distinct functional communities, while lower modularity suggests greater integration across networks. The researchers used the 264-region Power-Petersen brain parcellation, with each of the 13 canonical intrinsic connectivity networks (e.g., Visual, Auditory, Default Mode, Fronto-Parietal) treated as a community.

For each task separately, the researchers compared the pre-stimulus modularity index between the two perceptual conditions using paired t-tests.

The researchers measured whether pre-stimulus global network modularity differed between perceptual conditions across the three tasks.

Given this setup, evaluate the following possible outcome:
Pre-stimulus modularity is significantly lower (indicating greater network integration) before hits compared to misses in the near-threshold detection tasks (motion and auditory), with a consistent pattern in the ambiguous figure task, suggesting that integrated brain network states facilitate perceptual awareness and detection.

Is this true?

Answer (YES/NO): NO